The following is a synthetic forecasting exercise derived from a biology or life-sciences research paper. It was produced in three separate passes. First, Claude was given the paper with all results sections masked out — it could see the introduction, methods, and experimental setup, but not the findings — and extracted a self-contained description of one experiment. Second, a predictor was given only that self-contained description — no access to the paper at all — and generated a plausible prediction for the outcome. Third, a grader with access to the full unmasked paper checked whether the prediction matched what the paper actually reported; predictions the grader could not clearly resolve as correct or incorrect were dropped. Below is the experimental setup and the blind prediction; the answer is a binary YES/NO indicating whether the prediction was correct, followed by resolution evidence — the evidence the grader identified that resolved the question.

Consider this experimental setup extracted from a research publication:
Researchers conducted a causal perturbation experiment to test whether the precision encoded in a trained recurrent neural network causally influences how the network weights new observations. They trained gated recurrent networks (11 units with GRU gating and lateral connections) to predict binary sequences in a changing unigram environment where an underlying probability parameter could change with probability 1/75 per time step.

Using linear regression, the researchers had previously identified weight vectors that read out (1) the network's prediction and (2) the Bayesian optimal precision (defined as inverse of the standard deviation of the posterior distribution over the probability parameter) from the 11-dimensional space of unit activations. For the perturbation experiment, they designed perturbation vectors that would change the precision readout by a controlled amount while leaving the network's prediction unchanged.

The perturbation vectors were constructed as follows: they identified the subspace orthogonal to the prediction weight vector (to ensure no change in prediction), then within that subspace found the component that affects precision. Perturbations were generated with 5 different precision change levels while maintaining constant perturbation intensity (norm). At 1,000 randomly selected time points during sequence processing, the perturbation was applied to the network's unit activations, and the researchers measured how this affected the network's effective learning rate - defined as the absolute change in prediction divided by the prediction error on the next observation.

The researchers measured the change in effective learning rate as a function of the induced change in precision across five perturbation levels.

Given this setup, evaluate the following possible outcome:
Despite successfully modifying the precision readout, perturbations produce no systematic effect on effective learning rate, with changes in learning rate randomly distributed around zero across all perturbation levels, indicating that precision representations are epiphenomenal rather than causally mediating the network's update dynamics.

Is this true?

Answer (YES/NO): NO